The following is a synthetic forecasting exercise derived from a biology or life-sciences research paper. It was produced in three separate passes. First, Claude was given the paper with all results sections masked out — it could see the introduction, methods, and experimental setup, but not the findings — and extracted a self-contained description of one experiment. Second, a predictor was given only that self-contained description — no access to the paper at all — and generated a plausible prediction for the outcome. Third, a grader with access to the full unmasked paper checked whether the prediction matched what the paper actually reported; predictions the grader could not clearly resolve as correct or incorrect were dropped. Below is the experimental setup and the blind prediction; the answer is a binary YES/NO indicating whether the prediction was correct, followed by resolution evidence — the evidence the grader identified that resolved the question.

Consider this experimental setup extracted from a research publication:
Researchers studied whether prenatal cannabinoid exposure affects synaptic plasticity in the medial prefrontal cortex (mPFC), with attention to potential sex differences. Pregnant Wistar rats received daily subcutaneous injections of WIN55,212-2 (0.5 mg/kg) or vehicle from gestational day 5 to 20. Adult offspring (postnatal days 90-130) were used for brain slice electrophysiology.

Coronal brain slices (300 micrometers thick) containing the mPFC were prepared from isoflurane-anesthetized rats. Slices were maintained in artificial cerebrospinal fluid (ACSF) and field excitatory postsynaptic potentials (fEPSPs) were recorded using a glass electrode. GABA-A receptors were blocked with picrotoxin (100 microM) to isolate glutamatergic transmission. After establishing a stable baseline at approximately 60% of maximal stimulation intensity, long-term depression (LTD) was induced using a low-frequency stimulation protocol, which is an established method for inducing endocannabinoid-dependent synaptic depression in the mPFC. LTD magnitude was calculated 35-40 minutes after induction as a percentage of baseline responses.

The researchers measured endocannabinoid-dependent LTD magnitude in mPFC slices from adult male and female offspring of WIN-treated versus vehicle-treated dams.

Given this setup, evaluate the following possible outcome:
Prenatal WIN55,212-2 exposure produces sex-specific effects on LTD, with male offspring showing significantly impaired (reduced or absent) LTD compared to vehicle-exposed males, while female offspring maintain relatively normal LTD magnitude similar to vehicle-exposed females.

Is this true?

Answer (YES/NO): YES